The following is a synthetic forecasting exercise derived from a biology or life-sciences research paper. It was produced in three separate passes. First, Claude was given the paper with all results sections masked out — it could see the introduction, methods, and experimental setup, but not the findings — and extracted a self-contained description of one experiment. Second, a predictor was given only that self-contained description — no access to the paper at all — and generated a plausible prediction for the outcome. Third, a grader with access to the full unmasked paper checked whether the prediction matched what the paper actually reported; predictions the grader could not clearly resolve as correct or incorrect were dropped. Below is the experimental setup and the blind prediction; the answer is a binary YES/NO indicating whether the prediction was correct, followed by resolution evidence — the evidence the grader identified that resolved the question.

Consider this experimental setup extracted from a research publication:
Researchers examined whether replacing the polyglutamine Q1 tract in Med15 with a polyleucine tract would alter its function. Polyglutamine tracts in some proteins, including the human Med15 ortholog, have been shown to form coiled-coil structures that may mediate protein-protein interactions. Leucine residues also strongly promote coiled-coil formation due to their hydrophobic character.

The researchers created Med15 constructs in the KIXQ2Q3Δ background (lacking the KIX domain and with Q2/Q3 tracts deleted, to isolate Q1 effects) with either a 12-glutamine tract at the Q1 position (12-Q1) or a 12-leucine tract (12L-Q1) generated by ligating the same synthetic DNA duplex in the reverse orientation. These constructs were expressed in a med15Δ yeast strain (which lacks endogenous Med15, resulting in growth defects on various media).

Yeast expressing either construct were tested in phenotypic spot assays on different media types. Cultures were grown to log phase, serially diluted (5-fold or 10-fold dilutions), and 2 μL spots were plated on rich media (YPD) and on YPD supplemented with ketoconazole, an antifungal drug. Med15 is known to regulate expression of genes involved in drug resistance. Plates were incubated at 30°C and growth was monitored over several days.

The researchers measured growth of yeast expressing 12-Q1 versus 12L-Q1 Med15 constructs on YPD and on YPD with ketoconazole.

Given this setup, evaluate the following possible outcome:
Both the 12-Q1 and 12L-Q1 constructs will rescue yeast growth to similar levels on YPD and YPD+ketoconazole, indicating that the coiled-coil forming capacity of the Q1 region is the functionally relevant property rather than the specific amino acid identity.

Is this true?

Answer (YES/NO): NO